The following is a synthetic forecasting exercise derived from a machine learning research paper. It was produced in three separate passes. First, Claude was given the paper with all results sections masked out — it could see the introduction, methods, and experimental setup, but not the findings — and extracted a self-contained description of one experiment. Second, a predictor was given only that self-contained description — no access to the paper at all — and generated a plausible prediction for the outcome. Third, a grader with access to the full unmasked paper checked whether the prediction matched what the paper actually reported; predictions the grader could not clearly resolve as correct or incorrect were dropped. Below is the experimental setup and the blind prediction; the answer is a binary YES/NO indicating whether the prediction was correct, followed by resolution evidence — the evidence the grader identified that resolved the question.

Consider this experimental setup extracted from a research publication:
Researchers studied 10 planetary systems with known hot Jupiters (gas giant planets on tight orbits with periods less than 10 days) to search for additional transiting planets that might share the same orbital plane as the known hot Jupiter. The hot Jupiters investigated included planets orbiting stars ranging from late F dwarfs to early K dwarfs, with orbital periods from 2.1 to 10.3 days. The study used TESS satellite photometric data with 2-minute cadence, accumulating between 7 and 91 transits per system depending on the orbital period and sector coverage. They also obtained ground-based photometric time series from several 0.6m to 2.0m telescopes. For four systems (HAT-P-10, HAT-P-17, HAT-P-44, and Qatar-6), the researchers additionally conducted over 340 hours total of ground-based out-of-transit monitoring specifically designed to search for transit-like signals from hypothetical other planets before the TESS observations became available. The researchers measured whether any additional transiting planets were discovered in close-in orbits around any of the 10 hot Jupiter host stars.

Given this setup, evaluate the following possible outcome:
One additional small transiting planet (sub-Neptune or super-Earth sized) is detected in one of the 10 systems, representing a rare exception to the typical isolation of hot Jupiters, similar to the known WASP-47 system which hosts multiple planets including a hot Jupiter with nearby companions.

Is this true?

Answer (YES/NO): NO